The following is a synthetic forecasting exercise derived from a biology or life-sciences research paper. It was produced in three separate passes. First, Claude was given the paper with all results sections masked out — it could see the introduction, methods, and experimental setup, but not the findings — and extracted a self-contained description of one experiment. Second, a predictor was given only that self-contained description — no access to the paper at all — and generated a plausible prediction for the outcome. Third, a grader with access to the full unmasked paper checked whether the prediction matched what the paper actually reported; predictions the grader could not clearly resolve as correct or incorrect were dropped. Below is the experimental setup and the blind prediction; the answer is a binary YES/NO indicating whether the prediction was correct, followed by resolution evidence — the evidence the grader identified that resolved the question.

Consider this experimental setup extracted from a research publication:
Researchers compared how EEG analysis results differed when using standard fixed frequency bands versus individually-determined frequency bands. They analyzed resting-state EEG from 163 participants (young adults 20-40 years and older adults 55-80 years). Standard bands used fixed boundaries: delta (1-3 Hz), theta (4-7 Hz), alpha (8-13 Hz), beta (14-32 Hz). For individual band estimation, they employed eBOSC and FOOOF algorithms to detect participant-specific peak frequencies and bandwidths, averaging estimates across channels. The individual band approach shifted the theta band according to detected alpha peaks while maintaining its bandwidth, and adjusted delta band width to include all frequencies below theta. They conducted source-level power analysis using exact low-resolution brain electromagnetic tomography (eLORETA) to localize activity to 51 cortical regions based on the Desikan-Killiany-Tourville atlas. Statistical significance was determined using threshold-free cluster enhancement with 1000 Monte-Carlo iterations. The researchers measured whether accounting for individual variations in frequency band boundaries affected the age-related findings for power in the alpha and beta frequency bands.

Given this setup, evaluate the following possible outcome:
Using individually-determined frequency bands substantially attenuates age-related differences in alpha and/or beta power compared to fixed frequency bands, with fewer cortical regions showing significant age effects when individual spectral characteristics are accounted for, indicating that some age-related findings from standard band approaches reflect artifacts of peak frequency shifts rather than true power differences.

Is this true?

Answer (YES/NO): NO